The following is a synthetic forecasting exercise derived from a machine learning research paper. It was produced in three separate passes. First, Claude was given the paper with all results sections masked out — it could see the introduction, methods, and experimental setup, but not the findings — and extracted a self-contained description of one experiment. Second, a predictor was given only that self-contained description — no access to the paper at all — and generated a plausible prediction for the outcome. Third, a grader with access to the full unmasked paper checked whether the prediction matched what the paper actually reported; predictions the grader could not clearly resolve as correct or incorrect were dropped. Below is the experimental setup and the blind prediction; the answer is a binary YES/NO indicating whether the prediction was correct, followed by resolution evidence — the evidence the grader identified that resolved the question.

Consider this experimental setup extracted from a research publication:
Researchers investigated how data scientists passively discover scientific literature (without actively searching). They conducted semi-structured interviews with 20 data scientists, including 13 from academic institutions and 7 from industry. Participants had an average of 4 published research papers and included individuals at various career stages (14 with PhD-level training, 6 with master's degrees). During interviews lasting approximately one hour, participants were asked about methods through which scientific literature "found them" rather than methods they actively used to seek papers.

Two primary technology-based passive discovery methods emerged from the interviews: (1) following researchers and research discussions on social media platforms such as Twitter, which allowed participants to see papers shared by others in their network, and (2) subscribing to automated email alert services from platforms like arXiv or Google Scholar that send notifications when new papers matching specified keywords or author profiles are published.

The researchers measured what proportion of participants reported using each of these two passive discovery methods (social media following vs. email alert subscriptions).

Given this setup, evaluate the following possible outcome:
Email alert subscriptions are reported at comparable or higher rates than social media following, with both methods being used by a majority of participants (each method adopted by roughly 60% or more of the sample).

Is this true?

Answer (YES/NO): NO